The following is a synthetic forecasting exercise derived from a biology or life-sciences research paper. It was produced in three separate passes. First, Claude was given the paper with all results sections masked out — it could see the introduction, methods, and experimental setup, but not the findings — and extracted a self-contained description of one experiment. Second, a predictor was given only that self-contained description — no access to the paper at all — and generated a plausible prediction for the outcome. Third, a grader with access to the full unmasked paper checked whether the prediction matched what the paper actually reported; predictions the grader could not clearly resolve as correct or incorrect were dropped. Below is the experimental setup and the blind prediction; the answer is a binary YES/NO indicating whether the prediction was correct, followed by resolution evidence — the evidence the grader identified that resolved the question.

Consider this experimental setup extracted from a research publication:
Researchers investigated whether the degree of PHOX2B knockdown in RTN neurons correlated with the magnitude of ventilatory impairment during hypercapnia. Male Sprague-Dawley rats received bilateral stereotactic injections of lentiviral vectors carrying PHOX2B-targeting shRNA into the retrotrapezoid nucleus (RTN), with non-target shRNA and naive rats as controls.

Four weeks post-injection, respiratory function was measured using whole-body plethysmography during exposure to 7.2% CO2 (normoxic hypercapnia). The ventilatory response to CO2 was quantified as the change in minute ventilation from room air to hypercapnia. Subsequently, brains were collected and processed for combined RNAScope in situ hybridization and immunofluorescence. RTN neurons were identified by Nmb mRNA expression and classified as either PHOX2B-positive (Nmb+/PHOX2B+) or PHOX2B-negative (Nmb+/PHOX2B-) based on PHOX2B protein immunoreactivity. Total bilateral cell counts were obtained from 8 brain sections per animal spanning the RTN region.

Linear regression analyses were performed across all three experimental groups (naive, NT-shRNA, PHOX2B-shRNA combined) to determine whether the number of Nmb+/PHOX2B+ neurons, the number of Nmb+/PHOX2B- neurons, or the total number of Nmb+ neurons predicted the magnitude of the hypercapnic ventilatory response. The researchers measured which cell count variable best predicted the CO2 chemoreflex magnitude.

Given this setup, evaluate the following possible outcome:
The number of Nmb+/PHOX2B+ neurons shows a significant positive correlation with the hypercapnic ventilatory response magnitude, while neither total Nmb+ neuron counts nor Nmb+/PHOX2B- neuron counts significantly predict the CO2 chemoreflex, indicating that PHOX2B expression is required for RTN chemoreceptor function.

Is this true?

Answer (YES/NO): NO